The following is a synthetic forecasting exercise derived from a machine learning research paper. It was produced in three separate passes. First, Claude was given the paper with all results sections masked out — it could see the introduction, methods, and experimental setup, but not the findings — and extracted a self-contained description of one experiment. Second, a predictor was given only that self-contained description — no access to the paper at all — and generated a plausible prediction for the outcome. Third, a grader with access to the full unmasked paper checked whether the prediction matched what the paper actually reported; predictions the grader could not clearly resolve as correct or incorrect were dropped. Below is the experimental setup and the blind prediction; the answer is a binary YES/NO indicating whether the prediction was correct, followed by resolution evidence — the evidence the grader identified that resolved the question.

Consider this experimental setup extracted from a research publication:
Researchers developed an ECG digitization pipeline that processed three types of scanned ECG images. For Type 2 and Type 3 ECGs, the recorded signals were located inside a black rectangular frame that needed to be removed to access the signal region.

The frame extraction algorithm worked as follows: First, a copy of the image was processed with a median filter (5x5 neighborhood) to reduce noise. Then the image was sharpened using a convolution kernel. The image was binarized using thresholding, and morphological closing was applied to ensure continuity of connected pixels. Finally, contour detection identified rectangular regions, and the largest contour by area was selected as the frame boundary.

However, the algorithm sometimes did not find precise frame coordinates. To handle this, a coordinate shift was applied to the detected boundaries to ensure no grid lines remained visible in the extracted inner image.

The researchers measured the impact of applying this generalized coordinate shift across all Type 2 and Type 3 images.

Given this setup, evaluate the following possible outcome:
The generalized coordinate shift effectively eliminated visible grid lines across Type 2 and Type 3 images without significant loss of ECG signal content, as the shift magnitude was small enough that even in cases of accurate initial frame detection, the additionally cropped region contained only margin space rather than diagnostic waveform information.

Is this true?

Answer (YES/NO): NO